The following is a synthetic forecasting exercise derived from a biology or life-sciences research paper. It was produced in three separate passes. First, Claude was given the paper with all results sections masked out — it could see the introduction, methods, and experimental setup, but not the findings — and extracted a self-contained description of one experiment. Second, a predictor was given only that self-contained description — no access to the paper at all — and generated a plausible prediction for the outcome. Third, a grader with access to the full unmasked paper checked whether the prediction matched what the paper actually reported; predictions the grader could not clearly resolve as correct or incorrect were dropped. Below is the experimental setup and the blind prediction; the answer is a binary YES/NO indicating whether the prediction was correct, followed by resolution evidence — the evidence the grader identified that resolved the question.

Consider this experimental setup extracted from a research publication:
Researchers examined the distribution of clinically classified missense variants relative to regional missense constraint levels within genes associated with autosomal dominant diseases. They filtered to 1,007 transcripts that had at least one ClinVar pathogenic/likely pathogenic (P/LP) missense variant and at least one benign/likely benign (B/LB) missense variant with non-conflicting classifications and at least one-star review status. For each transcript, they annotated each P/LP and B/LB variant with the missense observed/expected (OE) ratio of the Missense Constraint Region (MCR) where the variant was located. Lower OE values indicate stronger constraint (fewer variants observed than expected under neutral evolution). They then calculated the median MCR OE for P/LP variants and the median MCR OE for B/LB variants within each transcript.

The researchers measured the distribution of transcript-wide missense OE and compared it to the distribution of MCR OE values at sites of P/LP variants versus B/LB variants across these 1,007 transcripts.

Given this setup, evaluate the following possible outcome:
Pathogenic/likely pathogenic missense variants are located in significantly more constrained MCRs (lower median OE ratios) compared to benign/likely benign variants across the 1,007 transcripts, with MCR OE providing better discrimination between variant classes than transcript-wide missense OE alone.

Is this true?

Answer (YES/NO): YES